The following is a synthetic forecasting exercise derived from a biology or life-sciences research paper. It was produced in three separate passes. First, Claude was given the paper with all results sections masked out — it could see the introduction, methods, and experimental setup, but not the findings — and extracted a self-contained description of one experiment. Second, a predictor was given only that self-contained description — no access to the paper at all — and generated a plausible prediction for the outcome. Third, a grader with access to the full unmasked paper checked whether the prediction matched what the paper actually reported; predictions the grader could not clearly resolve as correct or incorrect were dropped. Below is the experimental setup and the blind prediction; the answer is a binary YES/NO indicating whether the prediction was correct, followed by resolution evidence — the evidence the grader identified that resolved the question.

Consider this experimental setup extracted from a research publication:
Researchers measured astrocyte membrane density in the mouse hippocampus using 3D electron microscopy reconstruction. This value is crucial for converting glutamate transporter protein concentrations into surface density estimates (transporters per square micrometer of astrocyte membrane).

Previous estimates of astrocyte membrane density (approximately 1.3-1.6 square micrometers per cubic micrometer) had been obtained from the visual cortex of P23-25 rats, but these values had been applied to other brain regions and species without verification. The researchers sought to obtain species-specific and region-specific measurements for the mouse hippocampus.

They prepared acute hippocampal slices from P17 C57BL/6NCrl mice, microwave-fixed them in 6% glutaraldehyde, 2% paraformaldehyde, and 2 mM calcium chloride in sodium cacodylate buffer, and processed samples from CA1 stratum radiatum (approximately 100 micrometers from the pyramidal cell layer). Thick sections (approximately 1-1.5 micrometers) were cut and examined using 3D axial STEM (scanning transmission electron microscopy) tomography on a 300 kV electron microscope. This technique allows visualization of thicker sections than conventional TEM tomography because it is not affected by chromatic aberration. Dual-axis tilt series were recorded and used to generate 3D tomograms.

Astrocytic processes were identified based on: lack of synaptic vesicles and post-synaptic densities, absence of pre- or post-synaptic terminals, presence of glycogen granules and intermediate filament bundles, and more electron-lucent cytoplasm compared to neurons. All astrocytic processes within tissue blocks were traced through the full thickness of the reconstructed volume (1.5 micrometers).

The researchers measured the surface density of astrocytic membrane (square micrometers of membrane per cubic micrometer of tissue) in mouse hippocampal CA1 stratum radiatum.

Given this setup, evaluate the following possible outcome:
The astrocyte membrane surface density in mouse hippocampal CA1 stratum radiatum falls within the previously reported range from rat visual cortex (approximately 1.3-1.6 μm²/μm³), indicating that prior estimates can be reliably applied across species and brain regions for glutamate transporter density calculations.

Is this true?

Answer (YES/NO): NO